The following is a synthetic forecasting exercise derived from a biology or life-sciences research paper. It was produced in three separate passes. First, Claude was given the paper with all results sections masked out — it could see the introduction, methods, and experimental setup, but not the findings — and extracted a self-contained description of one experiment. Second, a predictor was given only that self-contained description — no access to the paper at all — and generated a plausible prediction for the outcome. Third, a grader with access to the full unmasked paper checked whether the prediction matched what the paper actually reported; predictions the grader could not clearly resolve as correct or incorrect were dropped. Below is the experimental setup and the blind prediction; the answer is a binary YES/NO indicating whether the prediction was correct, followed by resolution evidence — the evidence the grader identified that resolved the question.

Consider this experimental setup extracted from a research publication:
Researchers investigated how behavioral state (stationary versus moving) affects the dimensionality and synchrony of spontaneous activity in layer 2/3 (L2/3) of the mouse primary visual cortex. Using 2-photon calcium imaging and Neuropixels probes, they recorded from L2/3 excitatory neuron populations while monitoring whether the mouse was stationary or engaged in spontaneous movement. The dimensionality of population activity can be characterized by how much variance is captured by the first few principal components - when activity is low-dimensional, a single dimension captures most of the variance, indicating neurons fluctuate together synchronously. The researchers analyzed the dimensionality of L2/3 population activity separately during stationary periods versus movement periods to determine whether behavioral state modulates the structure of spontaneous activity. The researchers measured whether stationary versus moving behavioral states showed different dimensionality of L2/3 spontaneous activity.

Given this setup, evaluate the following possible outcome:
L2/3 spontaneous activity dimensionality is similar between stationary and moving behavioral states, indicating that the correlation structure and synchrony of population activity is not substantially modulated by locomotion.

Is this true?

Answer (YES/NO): NO